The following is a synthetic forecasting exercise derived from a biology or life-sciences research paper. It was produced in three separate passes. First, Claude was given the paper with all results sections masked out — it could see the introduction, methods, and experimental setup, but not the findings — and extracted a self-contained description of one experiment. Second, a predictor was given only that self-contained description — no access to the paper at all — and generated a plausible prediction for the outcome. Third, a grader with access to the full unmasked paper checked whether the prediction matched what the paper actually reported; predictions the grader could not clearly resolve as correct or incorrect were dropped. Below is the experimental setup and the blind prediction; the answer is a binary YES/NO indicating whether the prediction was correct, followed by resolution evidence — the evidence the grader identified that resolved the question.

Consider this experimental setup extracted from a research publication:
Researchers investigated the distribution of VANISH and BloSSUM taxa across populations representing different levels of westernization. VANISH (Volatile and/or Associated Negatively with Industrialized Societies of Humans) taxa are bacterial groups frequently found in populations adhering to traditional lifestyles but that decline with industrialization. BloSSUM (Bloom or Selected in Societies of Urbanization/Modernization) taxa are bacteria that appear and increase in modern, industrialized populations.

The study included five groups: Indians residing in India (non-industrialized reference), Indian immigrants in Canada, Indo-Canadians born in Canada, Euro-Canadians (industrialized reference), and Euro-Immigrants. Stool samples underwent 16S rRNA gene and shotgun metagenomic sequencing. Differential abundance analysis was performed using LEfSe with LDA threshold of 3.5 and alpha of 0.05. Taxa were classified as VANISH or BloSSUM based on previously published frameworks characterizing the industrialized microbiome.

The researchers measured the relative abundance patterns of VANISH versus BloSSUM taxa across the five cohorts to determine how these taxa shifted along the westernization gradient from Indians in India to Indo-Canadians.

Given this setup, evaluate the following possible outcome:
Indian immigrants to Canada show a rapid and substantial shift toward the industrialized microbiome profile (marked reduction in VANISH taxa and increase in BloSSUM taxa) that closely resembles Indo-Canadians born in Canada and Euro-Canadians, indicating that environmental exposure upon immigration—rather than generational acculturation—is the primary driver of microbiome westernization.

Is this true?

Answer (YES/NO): NO